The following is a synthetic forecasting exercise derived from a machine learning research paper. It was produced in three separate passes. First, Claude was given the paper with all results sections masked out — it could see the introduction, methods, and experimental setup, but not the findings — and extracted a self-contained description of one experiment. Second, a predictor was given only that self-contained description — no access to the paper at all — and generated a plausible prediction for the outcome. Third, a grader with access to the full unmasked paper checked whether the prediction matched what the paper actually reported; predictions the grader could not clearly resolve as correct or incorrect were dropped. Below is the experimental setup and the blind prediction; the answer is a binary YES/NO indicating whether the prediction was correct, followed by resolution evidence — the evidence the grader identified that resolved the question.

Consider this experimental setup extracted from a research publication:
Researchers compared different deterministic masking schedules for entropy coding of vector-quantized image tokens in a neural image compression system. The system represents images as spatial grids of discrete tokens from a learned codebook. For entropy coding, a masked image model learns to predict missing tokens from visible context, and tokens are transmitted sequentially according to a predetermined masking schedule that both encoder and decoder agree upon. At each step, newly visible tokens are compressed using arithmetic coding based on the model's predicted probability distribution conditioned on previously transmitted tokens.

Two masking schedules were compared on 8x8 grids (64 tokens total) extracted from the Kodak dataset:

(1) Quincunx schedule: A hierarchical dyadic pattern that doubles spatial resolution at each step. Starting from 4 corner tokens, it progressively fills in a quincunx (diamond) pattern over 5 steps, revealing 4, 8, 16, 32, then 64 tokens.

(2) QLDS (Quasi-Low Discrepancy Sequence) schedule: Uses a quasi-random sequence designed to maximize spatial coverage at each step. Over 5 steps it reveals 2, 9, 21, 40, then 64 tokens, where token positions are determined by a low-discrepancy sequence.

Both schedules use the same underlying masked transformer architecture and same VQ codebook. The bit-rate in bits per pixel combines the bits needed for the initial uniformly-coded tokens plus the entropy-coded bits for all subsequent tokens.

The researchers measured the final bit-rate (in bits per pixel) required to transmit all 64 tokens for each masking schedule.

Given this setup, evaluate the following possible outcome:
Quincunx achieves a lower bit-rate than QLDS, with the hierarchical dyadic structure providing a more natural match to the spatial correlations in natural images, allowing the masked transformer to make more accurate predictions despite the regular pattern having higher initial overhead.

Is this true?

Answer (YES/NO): NO